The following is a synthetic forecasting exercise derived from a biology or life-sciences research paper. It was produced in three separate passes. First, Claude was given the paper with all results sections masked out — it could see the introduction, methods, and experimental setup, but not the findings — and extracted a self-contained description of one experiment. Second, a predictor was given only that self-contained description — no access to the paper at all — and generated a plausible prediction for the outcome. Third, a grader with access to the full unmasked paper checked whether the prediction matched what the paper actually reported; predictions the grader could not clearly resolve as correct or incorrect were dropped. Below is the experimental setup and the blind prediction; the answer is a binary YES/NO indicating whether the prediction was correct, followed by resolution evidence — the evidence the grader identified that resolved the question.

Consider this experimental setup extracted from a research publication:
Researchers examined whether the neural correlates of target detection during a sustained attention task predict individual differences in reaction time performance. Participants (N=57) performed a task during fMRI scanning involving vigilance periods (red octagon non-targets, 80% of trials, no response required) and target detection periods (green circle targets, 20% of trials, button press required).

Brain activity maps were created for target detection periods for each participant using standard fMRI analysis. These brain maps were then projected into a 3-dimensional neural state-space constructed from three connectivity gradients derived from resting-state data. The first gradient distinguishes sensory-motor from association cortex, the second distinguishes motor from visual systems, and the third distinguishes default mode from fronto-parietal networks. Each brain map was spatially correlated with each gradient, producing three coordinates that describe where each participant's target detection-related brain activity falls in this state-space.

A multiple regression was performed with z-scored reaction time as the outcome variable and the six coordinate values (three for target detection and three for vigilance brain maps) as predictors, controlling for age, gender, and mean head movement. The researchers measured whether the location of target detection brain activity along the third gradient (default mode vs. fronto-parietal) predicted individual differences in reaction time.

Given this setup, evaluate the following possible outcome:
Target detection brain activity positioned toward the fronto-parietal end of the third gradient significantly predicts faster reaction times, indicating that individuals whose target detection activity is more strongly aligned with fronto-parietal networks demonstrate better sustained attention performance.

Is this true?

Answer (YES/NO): NO